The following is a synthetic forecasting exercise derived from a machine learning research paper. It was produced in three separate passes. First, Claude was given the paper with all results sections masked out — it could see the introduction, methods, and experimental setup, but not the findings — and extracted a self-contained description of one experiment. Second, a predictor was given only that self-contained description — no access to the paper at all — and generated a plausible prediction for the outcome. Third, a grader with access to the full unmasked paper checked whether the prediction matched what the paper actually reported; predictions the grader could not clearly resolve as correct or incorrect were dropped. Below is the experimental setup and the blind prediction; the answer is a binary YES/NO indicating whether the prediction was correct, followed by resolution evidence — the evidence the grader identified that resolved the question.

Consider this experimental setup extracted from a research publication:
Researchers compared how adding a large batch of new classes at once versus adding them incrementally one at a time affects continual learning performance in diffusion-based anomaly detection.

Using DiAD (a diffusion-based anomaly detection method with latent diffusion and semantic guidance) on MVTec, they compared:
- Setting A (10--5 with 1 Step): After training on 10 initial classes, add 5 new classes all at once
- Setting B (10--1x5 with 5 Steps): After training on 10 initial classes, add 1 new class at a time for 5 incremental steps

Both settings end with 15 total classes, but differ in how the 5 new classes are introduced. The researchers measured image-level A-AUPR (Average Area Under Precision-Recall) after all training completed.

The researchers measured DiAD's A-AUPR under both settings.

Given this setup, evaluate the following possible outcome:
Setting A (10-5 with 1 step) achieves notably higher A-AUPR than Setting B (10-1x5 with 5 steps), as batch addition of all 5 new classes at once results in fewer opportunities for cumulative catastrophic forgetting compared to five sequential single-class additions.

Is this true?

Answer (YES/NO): YES